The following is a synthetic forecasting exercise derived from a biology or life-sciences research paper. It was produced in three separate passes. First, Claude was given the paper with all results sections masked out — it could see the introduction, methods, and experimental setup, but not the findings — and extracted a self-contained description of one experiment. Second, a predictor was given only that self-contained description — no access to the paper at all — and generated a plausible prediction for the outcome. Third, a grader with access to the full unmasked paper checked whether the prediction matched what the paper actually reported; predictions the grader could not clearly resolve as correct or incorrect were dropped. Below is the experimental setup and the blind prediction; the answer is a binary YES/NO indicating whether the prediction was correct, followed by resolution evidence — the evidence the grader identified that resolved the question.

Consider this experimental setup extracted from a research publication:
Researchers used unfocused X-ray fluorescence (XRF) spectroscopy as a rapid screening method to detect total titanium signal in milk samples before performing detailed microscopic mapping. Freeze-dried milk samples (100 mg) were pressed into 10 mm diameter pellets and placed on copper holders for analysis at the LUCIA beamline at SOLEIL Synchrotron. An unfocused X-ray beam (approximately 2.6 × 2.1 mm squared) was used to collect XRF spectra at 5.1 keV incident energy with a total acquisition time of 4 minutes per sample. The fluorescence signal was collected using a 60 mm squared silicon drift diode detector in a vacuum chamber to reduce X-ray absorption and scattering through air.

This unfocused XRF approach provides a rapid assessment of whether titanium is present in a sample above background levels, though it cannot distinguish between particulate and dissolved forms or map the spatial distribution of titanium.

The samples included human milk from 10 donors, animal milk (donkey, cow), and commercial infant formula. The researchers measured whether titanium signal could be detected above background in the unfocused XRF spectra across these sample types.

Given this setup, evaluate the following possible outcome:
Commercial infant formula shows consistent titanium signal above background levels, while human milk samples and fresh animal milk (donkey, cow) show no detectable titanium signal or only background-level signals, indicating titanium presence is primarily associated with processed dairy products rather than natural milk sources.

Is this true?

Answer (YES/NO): NO